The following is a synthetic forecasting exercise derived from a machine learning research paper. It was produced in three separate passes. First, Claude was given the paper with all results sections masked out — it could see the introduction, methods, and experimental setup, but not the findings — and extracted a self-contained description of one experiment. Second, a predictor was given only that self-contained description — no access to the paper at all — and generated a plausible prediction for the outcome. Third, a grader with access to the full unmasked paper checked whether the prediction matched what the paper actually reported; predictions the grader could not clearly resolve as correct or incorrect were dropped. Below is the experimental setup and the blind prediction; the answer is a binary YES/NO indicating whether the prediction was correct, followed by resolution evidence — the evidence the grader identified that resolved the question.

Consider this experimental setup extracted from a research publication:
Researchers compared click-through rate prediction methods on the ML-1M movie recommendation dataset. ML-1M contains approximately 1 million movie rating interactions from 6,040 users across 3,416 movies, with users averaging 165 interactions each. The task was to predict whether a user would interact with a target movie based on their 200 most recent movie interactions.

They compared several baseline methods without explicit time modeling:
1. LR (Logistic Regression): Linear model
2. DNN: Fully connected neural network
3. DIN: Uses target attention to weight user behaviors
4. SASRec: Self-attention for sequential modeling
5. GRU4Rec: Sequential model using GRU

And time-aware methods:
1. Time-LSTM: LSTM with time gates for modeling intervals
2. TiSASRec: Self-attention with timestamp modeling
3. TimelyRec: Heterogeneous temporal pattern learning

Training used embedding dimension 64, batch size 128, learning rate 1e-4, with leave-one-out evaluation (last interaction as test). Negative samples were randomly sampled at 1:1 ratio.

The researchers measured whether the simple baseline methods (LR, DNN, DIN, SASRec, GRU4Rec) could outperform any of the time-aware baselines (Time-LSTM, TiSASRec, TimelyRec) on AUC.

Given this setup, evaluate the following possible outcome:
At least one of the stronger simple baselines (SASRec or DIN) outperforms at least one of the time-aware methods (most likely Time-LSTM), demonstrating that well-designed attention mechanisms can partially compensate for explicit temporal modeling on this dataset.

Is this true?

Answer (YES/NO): YES